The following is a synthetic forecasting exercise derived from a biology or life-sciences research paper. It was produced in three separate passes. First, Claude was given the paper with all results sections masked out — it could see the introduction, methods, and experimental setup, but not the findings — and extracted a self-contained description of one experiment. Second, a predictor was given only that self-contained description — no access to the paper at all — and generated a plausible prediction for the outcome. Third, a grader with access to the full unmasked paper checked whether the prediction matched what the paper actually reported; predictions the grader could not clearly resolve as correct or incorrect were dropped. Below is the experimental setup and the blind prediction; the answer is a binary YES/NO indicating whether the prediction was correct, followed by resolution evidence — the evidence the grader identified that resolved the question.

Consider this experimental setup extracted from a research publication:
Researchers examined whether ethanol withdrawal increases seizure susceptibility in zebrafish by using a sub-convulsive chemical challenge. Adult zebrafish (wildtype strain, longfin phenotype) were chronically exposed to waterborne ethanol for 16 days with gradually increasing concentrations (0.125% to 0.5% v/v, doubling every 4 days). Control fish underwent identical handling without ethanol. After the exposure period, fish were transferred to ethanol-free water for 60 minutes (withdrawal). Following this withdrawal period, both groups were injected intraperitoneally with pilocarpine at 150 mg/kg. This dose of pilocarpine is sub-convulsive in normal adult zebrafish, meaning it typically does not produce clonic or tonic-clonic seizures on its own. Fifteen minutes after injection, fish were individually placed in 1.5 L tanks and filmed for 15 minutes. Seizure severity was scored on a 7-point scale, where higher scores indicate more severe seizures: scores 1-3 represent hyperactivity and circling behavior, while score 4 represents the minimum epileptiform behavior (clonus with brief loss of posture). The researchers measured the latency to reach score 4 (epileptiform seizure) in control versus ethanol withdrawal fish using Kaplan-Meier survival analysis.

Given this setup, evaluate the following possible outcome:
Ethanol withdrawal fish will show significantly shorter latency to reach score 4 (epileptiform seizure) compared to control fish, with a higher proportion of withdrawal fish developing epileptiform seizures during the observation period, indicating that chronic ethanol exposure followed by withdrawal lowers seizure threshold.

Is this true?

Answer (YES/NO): YES